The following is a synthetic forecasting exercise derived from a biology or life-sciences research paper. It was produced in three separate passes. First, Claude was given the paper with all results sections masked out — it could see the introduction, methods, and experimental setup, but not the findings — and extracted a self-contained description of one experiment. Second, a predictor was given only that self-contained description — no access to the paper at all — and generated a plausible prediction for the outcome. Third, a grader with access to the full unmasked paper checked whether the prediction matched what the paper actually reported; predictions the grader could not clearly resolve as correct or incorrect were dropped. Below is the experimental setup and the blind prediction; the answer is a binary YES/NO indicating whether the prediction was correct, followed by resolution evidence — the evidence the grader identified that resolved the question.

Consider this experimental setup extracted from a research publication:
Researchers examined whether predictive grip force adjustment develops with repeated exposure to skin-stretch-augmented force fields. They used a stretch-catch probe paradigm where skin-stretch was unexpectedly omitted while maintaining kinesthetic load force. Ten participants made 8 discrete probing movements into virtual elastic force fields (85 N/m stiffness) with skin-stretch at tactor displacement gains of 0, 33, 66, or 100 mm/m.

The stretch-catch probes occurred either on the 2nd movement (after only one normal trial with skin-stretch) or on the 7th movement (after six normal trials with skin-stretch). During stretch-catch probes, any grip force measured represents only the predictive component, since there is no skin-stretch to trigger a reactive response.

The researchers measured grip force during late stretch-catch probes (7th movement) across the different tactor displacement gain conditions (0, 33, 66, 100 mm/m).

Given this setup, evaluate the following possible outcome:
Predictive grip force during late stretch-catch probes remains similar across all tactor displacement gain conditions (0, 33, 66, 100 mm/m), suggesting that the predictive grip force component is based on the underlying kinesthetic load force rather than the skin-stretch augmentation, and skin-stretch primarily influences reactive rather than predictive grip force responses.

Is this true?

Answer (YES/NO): NO